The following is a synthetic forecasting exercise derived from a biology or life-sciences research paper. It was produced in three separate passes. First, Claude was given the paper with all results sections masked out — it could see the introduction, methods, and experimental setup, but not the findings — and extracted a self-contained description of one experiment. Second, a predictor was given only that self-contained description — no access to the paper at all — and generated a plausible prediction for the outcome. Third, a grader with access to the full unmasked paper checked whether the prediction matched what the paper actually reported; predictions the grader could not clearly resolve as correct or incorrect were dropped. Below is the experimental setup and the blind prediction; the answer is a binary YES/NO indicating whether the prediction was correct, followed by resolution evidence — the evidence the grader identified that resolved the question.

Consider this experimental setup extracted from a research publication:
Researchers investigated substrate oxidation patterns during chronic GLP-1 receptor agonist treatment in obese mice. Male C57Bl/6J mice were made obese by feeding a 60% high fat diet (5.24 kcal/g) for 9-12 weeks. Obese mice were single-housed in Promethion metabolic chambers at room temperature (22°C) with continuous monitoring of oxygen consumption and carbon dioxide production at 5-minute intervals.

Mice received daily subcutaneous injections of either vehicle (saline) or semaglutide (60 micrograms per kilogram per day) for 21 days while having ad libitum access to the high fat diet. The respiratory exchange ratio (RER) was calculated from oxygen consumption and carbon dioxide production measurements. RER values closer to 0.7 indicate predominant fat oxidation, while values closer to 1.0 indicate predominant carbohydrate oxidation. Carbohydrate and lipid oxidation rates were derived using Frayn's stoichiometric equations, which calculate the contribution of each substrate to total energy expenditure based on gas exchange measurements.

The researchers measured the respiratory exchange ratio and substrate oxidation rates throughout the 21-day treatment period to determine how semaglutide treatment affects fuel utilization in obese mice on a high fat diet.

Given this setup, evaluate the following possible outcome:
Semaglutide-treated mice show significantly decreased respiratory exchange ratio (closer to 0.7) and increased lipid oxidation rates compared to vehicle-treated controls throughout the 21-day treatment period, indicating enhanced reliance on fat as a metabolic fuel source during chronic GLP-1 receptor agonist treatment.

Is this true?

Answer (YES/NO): NO